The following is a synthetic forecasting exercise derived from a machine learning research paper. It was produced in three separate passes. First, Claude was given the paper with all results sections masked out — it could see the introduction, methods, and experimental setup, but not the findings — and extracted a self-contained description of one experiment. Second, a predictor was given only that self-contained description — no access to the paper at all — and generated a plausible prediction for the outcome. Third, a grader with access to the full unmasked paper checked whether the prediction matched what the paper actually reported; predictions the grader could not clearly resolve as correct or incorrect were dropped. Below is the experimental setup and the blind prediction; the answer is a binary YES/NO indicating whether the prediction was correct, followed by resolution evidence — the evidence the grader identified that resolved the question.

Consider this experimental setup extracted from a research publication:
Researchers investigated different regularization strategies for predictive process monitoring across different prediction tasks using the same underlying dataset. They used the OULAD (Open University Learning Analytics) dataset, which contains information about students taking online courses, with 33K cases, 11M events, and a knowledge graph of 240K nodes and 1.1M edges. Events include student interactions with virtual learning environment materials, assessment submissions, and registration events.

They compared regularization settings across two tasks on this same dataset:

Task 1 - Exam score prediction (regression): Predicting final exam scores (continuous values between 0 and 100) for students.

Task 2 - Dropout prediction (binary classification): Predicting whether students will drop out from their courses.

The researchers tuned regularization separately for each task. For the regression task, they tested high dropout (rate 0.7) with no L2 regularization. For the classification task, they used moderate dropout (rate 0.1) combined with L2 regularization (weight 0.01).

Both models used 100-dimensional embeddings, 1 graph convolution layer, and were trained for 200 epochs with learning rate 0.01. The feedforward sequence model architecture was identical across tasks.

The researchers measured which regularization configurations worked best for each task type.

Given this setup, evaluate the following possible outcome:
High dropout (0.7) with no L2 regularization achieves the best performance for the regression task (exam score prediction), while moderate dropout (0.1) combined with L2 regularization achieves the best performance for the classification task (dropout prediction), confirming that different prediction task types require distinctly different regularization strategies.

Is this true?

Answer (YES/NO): YES